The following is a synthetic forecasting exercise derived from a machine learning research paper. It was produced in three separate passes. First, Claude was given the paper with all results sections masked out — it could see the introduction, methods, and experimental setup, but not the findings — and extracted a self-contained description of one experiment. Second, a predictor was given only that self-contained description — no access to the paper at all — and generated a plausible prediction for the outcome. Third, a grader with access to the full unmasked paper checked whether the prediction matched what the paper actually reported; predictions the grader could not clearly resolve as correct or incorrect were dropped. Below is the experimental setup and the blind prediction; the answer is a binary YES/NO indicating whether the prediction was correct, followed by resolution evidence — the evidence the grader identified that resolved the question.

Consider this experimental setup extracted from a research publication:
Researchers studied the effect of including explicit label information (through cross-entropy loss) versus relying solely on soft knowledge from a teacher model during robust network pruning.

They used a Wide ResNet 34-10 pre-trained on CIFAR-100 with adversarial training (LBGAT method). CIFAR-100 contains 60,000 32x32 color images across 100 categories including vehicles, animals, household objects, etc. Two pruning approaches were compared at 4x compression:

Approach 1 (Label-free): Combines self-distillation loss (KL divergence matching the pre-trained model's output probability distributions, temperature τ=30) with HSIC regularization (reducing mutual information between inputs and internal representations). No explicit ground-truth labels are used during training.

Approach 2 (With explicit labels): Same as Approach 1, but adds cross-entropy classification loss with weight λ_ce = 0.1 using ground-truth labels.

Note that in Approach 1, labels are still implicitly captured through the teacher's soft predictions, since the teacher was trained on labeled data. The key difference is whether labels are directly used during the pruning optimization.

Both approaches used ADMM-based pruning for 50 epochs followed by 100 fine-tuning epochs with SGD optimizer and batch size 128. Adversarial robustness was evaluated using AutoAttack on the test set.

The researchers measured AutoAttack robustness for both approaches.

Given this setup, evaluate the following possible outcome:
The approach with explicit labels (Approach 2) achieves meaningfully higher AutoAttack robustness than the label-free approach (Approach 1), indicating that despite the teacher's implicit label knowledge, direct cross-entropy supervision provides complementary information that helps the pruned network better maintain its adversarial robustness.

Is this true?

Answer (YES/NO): NO